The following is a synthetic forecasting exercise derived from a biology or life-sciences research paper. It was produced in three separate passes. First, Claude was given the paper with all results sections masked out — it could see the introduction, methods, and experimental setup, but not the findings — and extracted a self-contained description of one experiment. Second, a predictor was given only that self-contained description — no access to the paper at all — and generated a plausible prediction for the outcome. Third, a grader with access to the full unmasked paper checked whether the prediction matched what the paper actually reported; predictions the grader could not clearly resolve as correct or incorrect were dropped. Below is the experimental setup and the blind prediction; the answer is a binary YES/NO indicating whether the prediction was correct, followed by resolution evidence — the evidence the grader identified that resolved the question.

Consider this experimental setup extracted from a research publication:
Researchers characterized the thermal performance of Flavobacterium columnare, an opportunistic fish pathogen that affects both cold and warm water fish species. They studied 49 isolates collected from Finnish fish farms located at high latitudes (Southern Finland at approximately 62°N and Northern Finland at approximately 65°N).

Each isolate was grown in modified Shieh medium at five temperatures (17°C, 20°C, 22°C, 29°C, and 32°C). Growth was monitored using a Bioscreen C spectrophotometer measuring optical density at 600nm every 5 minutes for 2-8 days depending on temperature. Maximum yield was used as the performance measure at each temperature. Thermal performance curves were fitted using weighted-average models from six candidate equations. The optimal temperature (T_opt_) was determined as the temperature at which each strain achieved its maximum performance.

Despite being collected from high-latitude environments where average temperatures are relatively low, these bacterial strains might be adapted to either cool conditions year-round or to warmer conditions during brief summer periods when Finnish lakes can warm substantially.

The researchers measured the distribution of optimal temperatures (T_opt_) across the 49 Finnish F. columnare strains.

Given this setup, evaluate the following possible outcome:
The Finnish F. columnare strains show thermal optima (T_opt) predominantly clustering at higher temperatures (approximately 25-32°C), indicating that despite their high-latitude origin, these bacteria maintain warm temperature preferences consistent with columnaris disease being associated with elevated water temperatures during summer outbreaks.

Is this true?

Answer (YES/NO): NO